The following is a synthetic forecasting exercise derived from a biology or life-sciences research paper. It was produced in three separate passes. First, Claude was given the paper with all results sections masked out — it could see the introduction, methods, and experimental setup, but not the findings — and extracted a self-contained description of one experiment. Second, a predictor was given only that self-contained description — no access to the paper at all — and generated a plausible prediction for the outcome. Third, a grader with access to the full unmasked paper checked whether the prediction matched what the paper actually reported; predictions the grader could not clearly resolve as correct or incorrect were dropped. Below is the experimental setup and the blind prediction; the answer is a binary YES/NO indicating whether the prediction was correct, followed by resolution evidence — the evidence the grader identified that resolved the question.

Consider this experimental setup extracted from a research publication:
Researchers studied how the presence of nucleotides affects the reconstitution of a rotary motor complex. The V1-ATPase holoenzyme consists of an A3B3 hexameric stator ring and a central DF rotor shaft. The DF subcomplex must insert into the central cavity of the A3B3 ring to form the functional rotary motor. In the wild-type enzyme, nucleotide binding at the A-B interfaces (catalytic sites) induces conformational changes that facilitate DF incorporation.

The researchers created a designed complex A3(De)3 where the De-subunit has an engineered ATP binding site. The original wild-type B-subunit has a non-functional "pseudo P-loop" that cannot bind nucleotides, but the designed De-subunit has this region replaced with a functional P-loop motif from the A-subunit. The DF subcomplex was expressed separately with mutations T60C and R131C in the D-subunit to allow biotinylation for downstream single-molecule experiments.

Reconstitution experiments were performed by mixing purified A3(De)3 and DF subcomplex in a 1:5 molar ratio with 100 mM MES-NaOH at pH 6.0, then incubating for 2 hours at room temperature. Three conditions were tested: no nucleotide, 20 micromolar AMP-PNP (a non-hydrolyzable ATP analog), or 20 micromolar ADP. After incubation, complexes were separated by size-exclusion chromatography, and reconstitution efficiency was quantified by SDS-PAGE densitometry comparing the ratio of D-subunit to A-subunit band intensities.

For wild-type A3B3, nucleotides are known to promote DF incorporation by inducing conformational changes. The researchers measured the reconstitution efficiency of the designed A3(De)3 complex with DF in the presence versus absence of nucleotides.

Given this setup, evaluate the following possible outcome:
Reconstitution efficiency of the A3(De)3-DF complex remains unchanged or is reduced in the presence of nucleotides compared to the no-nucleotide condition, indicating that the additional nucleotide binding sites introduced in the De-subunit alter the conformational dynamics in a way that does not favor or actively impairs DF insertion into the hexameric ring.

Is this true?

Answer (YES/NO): NO